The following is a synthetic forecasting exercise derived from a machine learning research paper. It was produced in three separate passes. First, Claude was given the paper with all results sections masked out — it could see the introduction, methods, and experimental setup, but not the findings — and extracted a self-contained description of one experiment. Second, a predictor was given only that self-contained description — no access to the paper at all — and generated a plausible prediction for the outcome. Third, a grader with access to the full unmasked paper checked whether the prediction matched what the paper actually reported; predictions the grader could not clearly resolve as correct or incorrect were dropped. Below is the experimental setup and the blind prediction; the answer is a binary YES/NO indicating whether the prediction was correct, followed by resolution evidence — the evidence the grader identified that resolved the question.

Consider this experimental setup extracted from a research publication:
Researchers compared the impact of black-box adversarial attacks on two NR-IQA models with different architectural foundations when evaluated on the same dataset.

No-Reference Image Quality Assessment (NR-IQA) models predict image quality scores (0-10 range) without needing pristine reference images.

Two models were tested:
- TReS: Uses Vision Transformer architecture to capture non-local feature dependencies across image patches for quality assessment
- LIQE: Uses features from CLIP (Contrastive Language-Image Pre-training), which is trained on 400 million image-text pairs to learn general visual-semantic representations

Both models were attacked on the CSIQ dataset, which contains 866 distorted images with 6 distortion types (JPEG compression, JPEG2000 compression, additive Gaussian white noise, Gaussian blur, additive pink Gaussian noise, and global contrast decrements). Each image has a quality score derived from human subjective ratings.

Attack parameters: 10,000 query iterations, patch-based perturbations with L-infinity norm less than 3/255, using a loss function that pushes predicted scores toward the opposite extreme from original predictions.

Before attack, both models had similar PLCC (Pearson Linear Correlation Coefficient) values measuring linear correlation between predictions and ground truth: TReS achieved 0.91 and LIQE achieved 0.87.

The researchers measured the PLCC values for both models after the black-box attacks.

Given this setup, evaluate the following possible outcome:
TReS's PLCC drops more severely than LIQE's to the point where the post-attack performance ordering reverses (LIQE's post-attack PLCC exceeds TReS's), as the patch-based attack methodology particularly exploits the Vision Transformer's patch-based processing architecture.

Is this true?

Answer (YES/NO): YES